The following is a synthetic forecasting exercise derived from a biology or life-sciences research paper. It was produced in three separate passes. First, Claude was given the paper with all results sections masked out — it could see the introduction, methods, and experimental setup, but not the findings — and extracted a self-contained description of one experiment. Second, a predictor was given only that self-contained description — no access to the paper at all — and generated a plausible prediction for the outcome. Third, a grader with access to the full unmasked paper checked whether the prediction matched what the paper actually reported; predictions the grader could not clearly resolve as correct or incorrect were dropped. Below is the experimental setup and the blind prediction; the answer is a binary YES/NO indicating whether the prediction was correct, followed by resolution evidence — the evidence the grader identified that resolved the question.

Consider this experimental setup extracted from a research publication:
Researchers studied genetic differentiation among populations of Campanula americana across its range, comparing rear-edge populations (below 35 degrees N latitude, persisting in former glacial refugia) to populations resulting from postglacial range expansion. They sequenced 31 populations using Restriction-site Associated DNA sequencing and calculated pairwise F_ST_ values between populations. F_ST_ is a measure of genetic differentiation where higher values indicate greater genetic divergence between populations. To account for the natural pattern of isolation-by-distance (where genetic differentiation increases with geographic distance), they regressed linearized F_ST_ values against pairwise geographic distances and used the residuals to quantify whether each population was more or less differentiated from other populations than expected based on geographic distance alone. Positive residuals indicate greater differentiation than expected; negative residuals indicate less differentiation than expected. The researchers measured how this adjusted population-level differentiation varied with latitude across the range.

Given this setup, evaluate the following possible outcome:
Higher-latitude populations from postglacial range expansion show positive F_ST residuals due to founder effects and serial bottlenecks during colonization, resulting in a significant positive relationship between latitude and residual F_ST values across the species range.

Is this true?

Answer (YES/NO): NO